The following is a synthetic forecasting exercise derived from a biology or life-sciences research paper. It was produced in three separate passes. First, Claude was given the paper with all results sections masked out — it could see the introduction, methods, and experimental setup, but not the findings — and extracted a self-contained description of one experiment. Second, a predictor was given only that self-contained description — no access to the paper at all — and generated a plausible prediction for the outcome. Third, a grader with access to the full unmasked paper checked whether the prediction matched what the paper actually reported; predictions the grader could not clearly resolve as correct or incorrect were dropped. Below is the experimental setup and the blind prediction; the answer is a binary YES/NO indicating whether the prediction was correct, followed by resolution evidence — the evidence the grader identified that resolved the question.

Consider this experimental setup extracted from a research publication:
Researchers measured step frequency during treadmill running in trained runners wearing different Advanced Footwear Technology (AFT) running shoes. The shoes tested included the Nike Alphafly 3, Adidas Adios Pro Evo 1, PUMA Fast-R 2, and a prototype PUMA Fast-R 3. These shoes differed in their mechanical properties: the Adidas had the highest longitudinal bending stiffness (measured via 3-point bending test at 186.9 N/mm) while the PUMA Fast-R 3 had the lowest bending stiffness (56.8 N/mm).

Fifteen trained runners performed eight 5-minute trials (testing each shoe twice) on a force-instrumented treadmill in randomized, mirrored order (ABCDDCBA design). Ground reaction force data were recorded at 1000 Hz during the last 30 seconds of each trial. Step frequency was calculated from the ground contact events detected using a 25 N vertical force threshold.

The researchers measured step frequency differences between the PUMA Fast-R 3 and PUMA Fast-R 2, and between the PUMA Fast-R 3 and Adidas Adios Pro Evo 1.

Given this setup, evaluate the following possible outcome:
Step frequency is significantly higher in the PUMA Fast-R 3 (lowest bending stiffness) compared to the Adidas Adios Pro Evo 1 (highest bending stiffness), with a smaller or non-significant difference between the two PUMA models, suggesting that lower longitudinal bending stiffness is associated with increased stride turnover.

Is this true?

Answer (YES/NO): NO